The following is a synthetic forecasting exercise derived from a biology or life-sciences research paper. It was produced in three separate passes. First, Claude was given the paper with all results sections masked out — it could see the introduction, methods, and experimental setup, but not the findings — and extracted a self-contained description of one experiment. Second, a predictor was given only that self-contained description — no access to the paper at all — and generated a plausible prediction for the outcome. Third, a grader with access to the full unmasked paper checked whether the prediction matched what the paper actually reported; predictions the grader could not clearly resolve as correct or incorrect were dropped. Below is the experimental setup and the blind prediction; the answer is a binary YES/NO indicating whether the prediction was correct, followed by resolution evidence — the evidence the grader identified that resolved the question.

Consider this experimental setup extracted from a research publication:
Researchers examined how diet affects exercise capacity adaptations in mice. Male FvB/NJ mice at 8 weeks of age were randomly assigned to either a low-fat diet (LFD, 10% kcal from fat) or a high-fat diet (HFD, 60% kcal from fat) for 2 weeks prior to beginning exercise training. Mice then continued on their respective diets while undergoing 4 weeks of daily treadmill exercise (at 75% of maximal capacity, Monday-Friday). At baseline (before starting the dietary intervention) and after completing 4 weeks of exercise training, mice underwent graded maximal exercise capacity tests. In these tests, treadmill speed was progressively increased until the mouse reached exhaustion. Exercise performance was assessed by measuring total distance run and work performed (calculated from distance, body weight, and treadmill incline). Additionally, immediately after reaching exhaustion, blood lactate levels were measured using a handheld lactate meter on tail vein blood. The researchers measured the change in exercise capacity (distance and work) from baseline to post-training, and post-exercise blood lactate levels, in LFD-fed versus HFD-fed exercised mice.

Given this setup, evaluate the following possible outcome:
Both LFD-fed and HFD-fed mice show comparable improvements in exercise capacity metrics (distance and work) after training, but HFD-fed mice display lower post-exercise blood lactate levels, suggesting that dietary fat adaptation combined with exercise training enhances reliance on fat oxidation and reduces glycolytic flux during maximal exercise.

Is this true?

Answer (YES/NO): NO